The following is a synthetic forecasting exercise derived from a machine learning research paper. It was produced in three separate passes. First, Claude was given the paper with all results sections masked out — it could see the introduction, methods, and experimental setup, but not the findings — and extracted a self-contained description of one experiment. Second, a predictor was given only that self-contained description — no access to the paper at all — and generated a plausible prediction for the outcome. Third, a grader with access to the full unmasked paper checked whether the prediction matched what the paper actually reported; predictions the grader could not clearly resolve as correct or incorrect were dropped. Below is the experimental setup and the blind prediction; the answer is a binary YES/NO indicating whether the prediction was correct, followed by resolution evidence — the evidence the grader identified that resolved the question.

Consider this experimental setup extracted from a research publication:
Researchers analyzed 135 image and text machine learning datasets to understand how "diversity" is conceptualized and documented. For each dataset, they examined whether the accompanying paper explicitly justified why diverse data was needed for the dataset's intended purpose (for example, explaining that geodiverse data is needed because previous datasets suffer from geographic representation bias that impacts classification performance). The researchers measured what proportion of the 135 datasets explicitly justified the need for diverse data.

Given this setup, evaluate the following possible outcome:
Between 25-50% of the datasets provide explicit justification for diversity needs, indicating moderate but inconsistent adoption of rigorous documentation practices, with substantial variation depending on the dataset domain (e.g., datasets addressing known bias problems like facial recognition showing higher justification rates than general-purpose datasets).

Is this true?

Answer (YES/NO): NO